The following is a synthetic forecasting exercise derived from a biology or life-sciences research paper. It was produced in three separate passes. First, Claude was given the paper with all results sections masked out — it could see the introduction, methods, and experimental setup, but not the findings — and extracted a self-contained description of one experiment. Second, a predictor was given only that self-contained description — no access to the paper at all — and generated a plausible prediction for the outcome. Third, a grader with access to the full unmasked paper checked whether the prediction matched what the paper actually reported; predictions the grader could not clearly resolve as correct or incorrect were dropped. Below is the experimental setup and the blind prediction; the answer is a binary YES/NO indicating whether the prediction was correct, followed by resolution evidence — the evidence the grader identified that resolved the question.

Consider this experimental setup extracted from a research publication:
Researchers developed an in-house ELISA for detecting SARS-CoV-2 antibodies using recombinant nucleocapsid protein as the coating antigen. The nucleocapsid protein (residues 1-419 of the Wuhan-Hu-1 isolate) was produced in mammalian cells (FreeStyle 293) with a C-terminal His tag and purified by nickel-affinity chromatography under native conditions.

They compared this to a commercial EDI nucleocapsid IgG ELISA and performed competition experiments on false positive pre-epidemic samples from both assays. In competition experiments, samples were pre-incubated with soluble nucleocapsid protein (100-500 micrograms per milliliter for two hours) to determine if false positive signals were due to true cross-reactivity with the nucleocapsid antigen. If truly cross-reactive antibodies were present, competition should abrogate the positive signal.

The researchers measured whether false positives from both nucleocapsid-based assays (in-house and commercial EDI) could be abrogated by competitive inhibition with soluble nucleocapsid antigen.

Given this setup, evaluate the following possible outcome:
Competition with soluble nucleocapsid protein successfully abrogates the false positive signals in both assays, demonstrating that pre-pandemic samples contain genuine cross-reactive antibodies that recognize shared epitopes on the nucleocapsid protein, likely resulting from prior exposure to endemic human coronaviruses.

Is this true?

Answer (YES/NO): YES